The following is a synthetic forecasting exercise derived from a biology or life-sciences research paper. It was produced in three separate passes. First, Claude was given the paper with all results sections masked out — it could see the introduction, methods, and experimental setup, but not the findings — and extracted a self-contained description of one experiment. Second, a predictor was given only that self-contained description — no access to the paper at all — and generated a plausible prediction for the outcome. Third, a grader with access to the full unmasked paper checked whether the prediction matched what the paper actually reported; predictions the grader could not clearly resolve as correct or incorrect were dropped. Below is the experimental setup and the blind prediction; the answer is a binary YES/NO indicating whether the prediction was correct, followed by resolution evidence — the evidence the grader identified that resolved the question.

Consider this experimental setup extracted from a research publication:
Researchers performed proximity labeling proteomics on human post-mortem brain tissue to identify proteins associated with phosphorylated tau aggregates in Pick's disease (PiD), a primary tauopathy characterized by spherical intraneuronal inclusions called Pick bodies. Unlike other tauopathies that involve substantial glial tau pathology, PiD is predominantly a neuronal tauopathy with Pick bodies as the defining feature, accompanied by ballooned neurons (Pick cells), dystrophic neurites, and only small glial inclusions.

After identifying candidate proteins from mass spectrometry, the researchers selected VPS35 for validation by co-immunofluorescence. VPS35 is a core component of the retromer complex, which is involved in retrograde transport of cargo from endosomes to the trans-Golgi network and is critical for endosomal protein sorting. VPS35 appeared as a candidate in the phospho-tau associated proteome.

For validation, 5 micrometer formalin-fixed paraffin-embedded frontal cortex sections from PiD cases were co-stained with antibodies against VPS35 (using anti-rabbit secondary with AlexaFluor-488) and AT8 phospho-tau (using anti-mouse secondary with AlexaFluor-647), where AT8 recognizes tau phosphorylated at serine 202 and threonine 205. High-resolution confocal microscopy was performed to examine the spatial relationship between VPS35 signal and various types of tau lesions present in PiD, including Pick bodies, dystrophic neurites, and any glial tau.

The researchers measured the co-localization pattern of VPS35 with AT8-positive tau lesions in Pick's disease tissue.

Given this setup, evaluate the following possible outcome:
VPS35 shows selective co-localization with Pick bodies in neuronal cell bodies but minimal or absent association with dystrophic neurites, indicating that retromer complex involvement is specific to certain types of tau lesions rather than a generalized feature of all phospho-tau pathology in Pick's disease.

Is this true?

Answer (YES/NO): NO